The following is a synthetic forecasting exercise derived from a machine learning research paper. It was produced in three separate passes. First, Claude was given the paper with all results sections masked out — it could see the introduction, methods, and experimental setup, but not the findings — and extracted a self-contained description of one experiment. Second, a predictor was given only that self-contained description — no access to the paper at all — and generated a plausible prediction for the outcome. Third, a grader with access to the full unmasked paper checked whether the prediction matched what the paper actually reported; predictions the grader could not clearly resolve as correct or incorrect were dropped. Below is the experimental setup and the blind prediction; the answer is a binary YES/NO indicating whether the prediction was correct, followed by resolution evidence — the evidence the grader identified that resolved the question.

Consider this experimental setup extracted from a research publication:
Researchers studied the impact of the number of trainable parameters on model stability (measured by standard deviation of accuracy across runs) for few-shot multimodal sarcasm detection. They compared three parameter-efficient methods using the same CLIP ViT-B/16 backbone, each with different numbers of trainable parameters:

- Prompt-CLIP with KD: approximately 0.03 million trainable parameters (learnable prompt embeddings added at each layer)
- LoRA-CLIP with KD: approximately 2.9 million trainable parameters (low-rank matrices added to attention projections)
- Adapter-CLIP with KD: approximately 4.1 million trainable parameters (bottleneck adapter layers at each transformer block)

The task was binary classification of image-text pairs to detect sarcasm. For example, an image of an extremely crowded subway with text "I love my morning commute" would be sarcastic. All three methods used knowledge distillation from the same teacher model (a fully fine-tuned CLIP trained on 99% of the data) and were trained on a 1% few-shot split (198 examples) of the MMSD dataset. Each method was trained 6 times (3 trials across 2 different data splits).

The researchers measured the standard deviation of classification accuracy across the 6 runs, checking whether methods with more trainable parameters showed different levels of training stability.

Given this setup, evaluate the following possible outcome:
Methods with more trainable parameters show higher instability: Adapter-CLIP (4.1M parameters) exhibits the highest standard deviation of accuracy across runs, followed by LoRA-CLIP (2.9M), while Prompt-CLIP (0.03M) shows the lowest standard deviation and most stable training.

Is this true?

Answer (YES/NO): NO